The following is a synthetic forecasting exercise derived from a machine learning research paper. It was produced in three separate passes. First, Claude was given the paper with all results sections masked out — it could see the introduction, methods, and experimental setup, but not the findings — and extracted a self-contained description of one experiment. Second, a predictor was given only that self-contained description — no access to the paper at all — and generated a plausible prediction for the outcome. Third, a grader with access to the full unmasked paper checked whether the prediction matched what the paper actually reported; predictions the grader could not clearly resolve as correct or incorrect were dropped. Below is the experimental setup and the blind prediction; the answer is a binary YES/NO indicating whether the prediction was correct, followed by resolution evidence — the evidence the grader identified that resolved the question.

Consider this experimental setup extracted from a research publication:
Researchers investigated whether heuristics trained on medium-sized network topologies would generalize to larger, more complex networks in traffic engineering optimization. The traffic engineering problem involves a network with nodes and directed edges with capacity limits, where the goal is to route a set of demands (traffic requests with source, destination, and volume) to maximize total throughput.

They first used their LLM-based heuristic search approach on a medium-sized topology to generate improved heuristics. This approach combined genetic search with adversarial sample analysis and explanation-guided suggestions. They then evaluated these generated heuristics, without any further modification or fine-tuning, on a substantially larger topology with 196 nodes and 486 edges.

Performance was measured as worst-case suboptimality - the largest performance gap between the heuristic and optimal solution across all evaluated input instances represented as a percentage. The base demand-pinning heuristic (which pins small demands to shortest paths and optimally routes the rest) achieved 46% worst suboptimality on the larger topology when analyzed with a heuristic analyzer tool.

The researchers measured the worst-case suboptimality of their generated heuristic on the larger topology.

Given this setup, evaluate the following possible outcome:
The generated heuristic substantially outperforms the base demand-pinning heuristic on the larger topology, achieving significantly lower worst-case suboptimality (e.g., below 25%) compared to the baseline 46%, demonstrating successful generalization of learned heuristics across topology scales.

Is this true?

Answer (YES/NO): NO